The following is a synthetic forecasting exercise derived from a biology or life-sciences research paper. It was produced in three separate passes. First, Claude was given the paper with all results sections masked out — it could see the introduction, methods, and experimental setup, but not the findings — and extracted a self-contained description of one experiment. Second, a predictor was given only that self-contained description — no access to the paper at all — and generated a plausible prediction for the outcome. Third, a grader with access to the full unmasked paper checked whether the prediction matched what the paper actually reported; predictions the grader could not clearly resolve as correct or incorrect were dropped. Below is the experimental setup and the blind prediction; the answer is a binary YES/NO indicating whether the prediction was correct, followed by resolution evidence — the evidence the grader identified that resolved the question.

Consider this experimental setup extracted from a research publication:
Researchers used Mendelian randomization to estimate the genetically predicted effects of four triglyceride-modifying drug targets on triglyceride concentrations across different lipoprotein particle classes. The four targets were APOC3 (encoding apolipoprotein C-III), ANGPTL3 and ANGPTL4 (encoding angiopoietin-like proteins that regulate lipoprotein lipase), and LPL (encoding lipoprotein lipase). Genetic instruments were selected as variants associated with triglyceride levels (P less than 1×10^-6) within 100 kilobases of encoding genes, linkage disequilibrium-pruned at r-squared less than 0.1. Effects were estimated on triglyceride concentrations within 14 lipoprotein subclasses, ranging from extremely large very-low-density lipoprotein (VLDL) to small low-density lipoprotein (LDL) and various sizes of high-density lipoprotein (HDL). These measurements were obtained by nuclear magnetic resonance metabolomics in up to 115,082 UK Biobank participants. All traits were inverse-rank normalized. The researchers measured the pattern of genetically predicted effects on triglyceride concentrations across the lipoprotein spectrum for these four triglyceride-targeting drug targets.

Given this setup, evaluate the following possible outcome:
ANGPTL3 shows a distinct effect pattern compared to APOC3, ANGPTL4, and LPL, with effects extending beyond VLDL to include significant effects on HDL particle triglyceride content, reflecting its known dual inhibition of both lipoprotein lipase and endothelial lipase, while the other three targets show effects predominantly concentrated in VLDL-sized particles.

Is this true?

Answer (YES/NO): NO